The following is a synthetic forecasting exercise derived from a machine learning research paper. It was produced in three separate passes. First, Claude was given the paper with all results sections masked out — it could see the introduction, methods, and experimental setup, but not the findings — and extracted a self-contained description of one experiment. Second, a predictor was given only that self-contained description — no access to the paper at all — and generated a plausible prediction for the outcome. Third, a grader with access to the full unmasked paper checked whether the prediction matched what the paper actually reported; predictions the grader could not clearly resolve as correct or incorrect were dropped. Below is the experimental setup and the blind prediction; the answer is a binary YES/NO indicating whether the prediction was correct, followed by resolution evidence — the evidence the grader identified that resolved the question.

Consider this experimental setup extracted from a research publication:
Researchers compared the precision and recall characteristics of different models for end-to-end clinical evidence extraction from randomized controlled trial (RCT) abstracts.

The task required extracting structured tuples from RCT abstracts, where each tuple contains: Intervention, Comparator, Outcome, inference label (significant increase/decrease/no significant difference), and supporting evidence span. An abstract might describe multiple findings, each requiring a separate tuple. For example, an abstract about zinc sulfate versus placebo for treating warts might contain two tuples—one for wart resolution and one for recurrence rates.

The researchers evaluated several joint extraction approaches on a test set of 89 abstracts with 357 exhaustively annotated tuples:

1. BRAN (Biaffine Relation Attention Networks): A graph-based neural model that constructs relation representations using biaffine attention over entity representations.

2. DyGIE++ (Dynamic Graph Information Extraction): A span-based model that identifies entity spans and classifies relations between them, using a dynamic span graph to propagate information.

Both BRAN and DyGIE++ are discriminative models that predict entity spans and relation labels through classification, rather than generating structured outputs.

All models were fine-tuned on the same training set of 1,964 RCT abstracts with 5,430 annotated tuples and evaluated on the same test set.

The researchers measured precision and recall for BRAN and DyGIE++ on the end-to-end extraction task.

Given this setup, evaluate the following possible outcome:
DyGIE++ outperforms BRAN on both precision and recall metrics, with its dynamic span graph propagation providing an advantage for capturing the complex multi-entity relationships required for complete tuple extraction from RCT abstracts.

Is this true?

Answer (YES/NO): NO